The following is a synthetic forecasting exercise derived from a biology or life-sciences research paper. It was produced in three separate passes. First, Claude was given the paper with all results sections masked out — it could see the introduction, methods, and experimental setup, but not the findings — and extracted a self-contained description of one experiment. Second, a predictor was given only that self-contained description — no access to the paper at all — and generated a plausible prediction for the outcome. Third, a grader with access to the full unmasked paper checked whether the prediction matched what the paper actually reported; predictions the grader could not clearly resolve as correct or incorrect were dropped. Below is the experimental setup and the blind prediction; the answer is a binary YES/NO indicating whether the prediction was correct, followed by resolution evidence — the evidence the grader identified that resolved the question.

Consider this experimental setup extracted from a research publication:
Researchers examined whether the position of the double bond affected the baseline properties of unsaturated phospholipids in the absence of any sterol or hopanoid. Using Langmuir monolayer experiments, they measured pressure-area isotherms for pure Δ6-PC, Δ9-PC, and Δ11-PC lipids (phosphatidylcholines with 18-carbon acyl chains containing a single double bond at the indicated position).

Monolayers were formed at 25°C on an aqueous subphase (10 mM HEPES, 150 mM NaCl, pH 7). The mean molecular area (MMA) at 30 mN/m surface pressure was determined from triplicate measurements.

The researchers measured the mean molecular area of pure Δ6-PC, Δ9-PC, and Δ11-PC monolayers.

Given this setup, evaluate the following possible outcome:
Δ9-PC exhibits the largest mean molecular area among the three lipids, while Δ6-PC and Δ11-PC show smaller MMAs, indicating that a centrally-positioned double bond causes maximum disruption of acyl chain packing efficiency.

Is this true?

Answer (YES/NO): YES